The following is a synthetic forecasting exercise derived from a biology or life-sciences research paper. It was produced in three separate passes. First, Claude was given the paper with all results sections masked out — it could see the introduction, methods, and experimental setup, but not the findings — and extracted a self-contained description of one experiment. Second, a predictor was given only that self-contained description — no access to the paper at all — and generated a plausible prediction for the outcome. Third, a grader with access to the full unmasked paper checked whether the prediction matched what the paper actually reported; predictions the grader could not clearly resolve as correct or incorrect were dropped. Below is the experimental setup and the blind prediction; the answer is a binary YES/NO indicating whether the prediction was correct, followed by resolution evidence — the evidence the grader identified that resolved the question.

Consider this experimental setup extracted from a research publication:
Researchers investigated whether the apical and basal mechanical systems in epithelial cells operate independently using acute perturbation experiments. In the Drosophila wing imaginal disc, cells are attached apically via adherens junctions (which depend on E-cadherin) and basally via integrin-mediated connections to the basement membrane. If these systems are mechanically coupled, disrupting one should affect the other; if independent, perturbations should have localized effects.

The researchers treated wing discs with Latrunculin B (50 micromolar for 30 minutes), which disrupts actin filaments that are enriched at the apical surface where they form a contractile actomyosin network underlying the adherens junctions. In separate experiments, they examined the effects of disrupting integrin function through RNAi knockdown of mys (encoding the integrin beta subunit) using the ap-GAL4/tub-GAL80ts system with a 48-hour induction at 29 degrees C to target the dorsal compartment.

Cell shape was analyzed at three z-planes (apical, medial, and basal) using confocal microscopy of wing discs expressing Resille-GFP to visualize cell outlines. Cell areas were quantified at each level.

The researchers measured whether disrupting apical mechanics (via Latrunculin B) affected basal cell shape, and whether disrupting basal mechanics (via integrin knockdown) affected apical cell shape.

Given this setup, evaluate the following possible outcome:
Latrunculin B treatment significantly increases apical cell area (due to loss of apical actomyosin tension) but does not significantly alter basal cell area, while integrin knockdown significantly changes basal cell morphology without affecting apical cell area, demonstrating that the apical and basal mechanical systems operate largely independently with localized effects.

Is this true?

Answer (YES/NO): NO